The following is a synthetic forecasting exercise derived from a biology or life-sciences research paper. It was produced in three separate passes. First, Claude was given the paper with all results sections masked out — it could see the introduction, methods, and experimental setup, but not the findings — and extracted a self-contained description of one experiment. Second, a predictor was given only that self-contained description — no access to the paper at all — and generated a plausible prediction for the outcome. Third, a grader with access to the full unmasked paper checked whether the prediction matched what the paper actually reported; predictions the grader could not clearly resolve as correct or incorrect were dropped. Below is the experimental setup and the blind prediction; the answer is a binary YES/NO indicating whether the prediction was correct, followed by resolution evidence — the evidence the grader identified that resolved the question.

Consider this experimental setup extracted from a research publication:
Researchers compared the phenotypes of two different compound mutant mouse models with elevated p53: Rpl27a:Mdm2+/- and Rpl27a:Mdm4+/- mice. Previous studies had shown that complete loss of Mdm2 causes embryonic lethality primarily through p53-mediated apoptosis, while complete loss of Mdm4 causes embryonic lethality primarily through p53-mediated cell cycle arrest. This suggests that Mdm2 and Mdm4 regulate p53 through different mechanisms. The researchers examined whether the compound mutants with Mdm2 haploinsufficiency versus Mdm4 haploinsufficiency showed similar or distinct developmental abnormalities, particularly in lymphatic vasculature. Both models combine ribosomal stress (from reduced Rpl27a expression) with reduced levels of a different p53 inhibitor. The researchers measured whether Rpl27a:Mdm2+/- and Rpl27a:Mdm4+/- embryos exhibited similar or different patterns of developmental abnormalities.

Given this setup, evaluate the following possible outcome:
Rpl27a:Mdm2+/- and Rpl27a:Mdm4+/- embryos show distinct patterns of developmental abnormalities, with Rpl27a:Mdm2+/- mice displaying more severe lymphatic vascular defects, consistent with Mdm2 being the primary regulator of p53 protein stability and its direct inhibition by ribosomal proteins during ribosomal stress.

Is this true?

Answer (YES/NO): NO